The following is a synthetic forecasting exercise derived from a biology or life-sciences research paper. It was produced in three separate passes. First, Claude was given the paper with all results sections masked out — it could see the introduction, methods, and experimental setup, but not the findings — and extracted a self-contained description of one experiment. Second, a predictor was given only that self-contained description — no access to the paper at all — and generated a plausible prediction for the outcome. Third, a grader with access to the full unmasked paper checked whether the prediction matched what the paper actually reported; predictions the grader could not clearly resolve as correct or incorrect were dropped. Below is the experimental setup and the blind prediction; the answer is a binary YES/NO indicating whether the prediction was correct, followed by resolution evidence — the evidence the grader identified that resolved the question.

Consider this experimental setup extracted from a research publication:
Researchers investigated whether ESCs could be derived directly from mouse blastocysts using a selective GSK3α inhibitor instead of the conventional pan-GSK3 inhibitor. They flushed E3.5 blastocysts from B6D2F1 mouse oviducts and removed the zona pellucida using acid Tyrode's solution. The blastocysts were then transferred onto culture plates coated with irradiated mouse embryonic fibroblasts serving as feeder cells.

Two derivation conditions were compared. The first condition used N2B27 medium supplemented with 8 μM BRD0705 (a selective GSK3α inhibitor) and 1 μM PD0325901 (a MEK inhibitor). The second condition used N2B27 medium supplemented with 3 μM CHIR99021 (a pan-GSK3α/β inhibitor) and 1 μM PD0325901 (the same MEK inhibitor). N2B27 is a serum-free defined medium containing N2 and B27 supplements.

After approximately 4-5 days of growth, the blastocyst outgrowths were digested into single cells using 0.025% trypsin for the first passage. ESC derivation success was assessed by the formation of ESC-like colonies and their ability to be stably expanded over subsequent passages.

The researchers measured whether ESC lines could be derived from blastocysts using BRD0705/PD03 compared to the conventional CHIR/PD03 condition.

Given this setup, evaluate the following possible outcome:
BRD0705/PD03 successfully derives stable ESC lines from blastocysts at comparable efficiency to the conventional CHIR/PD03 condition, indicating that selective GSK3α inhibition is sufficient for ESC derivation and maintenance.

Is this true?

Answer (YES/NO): YES